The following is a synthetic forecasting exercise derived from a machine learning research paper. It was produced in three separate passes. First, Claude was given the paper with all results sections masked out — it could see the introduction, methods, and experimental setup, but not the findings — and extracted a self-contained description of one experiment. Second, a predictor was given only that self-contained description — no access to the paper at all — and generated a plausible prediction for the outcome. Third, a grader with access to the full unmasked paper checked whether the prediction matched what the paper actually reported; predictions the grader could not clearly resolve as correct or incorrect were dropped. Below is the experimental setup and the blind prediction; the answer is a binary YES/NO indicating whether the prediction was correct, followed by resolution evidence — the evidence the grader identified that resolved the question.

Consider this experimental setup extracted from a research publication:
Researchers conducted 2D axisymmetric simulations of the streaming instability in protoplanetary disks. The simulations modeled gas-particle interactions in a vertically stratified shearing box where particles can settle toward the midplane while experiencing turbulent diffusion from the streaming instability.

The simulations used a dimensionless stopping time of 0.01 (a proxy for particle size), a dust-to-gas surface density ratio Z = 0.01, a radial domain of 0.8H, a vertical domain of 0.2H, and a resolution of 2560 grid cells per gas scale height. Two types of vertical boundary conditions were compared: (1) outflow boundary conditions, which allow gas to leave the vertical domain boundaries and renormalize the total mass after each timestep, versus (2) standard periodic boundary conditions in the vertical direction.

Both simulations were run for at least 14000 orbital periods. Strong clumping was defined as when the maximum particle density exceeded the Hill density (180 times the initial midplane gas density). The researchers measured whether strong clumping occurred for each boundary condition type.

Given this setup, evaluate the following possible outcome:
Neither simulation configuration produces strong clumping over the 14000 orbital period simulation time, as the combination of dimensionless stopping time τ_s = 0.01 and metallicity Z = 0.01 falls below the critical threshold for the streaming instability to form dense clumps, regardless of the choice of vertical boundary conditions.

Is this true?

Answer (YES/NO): NO